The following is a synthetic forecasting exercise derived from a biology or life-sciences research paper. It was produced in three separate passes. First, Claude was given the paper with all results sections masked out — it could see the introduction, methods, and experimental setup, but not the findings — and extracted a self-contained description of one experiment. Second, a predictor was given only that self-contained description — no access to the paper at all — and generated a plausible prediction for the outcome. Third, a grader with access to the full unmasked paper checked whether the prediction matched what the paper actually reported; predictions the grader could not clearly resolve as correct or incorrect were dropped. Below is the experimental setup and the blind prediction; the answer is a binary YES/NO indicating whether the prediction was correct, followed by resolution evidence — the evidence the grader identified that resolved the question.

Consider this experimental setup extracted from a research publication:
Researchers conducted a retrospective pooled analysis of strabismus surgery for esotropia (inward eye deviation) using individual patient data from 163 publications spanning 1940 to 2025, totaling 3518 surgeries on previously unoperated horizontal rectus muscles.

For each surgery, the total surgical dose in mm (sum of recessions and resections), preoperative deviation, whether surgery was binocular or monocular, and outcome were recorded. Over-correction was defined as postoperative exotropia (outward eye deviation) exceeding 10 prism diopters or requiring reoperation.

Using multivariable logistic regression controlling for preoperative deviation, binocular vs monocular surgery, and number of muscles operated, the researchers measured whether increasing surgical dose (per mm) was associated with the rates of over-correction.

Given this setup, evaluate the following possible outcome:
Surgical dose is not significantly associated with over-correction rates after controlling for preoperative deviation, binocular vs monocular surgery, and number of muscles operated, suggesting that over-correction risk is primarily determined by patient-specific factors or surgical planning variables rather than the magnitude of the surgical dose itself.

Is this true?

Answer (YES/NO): NO